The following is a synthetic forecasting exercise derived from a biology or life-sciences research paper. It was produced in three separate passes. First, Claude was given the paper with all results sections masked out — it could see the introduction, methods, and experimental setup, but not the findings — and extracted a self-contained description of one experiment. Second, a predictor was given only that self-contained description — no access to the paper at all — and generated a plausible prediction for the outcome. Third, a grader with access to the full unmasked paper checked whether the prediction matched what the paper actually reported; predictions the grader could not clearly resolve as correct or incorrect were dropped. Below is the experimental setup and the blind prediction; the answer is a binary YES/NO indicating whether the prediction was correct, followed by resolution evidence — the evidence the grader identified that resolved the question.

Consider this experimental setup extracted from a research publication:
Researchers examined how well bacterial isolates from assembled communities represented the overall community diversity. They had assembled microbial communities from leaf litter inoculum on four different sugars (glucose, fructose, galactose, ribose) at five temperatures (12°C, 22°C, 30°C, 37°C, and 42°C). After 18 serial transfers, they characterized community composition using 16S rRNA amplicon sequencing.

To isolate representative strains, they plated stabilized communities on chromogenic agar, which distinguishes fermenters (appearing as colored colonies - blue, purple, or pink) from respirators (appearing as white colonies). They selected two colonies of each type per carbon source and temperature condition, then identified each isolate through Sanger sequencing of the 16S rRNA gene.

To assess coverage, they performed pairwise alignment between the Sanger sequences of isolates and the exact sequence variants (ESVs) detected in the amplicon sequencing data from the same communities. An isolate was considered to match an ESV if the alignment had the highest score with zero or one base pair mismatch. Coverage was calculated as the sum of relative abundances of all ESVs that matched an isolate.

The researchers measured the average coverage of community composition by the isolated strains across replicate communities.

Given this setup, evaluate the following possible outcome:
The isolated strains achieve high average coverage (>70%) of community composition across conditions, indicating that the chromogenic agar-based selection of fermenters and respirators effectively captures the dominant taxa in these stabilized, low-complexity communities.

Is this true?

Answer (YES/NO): YES